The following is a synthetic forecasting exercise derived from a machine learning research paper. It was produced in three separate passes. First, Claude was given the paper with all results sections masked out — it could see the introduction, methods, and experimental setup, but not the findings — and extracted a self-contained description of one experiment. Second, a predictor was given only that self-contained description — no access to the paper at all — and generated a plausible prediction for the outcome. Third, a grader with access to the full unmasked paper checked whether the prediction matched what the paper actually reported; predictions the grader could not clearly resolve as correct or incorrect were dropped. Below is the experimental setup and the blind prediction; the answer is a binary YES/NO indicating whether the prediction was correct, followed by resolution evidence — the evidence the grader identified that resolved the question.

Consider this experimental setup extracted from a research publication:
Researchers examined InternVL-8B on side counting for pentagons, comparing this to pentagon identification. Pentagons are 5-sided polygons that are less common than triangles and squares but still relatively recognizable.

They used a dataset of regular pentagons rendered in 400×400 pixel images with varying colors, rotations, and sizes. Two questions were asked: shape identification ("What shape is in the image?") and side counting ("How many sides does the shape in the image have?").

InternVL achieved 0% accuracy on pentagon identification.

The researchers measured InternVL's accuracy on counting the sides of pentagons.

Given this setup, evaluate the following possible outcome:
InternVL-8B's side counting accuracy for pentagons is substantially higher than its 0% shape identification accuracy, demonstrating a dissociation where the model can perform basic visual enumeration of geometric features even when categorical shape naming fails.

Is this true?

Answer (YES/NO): YES